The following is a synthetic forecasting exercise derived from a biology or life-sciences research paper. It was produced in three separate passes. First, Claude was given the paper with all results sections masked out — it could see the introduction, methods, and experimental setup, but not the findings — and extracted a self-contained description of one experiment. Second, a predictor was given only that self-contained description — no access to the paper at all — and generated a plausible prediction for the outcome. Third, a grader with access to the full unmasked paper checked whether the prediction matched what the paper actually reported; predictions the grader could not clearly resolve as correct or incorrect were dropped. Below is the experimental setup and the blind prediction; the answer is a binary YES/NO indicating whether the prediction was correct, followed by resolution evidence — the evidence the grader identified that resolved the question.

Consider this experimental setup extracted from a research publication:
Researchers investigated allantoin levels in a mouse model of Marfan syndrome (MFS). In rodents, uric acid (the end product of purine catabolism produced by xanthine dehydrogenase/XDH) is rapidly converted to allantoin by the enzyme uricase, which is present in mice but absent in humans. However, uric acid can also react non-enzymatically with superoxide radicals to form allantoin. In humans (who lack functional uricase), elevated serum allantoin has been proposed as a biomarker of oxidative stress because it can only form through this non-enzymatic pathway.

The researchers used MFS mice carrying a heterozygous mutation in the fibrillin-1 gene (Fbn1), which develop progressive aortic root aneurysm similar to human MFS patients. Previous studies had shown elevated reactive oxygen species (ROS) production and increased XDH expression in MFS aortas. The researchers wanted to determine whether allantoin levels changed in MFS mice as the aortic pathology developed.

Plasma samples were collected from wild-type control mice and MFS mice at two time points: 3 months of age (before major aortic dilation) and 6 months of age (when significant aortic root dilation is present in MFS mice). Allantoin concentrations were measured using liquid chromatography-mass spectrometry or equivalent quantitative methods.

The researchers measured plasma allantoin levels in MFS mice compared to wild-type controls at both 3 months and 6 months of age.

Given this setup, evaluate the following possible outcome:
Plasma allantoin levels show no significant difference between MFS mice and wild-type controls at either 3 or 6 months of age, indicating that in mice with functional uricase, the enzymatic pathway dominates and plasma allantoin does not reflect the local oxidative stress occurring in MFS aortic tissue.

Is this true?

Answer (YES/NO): YES